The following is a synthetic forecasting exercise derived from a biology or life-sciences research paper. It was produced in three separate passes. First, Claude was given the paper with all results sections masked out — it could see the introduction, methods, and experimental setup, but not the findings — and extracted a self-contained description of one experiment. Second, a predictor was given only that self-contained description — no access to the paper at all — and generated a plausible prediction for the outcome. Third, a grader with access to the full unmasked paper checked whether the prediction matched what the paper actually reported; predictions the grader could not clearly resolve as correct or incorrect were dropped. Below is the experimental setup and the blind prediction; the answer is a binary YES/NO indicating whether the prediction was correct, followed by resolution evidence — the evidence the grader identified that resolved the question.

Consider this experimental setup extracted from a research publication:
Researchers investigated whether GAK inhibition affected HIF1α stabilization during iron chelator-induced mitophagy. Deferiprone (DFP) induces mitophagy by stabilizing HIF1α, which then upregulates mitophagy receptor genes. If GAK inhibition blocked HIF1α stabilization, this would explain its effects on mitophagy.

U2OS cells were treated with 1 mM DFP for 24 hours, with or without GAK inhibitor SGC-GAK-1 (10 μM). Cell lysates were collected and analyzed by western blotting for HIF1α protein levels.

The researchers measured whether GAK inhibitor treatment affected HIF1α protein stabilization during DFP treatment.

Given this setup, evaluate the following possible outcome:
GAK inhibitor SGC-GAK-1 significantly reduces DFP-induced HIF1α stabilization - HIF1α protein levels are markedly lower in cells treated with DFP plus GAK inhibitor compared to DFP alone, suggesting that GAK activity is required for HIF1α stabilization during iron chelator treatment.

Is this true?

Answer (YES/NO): NO